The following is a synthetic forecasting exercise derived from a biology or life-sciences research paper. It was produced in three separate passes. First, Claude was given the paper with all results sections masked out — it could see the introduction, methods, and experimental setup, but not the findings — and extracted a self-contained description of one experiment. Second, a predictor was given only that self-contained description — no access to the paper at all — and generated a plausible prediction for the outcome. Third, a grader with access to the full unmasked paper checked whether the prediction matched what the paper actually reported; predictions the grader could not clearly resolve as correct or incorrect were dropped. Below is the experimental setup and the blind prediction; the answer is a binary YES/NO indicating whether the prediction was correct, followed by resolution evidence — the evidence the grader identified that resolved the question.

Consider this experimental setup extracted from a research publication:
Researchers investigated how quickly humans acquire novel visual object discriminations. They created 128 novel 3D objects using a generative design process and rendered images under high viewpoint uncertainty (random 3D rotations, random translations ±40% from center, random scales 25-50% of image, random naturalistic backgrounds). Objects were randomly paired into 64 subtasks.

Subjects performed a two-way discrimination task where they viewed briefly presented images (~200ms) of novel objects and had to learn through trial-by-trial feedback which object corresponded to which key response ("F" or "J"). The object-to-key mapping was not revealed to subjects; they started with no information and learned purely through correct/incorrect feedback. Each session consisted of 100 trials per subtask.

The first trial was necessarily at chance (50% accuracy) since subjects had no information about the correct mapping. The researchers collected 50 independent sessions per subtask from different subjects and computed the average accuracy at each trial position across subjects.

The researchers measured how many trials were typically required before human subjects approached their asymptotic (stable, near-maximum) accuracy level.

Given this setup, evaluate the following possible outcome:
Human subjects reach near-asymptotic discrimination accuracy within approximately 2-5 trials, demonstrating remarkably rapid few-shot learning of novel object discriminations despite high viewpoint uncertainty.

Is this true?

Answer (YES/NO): NO